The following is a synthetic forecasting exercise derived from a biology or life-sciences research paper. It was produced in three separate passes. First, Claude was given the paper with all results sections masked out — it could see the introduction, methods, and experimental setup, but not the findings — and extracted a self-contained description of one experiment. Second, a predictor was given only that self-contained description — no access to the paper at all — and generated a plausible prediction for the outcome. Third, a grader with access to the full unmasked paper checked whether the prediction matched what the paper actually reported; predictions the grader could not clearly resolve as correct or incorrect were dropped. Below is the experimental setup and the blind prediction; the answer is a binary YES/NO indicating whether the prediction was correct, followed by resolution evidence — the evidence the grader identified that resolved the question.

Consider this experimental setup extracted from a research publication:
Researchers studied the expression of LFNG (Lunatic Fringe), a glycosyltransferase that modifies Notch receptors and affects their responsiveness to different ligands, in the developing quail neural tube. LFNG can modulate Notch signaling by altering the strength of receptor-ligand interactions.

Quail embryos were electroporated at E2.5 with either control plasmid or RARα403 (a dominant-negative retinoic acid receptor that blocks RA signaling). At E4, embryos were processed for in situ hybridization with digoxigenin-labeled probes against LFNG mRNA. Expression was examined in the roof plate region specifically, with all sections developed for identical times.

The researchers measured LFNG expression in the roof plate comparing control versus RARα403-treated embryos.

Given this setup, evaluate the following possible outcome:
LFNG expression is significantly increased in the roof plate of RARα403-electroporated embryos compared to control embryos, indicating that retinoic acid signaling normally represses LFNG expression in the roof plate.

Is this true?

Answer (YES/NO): YES